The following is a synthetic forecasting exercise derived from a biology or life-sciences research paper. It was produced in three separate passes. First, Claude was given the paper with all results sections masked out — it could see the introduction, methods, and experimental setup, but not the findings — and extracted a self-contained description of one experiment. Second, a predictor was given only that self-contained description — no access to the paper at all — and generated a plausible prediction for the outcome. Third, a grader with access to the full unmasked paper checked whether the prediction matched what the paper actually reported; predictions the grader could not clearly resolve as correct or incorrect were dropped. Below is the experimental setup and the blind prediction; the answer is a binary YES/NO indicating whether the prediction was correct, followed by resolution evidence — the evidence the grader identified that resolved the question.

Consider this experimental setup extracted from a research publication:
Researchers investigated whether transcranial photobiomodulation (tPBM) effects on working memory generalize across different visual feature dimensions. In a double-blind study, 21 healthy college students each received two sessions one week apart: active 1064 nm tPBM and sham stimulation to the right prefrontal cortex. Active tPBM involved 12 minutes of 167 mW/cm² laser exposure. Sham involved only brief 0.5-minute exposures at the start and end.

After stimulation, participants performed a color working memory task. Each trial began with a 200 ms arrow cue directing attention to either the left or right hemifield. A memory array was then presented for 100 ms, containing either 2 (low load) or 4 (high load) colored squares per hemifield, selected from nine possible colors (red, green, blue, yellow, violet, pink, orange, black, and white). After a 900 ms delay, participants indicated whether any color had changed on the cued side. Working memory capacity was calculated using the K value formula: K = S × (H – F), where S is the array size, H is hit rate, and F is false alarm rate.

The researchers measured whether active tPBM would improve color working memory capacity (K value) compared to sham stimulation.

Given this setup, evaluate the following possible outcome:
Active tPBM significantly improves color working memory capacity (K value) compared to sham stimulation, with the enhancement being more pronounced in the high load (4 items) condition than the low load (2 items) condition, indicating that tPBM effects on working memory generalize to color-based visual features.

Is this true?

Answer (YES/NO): NO